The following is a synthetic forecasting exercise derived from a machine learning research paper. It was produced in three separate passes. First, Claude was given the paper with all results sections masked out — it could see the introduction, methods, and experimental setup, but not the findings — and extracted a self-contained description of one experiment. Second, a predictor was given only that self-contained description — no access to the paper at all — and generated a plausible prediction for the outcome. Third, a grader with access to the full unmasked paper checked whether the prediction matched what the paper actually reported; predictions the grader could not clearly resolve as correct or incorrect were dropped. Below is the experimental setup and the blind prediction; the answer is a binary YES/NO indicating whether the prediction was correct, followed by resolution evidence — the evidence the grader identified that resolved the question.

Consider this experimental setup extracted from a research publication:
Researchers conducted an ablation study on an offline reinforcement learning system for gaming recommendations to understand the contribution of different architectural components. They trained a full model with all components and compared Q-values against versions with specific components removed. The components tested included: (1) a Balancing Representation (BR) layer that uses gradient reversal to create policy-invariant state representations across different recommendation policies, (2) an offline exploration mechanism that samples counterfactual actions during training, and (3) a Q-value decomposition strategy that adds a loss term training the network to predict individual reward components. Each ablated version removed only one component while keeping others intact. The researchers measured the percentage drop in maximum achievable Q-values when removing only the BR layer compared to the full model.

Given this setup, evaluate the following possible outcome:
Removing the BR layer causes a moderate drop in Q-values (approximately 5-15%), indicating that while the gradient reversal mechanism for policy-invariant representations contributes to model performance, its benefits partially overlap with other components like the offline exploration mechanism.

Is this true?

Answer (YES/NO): NO